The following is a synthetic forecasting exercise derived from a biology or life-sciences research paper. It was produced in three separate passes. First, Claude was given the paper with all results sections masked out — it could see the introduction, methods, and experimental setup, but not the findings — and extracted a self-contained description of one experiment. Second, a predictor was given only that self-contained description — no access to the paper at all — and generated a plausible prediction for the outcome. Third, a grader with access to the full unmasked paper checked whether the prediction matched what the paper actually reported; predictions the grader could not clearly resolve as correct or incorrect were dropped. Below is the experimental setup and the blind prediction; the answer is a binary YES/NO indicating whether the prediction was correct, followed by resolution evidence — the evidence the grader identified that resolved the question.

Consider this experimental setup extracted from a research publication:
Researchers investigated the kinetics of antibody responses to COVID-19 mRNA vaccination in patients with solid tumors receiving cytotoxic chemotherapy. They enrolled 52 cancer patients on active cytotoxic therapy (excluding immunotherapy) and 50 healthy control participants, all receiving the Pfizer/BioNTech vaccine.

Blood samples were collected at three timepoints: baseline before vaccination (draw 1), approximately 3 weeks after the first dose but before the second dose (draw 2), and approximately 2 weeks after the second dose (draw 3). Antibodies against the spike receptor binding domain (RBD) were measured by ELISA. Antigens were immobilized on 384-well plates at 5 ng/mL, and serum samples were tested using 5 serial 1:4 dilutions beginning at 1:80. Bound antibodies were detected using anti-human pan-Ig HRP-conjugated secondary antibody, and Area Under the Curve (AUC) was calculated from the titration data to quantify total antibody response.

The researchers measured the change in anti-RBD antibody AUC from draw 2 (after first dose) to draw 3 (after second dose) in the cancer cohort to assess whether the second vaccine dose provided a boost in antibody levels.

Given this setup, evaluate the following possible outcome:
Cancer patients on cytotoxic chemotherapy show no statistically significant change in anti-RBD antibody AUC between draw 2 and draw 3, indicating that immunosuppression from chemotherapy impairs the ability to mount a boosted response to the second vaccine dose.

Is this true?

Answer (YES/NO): NO